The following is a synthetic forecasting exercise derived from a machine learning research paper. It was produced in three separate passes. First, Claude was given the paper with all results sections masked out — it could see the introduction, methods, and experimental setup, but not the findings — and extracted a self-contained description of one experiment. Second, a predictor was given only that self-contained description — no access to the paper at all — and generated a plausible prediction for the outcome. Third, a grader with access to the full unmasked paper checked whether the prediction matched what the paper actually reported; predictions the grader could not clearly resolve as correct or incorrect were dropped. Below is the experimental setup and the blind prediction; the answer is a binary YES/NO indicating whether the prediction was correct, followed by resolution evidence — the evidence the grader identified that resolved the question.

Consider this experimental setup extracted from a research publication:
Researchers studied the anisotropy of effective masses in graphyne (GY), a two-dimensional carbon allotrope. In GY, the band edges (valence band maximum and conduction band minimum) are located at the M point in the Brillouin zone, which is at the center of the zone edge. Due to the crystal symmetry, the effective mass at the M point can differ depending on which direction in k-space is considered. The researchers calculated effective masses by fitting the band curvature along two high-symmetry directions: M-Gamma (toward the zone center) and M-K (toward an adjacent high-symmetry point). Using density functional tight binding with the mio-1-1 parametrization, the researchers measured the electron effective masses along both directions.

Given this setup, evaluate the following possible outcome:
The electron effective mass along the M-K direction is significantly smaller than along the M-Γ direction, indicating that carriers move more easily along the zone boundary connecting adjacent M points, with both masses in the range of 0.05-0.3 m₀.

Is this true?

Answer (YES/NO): NO